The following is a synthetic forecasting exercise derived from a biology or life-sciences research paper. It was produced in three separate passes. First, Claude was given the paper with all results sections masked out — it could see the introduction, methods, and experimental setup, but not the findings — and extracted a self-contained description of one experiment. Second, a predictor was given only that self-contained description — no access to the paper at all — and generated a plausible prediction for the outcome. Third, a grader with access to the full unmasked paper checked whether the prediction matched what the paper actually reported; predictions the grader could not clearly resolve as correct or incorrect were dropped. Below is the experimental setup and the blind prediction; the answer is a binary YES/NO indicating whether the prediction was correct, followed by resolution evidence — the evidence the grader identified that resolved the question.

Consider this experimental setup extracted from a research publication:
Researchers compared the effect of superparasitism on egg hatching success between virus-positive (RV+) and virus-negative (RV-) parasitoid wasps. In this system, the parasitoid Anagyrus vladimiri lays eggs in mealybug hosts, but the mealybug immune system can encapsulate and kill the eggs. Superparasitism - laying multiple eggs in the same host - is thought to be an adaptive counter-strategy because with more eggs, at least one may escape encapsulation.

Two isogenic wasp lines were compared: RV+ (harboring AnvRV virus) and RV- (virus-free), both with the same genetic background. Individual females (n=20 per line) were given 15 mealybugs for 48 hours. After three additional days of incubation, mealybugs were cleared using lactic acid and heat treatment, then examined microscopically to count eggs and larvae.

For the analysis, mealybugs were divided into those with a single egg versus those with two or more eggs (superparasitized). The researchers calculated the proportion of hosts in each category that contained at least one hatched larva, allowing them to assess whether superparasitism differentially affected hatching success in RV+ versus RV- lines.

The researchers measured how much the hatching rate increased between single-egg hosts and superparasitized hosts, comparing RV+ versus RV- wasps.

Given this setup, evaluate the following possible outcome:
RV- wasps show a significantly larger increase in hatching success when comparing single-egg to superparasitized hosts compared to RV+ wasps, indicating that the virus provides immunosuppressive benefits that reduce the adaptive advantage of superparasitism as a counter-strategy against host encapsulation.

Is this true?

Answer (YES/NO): YES